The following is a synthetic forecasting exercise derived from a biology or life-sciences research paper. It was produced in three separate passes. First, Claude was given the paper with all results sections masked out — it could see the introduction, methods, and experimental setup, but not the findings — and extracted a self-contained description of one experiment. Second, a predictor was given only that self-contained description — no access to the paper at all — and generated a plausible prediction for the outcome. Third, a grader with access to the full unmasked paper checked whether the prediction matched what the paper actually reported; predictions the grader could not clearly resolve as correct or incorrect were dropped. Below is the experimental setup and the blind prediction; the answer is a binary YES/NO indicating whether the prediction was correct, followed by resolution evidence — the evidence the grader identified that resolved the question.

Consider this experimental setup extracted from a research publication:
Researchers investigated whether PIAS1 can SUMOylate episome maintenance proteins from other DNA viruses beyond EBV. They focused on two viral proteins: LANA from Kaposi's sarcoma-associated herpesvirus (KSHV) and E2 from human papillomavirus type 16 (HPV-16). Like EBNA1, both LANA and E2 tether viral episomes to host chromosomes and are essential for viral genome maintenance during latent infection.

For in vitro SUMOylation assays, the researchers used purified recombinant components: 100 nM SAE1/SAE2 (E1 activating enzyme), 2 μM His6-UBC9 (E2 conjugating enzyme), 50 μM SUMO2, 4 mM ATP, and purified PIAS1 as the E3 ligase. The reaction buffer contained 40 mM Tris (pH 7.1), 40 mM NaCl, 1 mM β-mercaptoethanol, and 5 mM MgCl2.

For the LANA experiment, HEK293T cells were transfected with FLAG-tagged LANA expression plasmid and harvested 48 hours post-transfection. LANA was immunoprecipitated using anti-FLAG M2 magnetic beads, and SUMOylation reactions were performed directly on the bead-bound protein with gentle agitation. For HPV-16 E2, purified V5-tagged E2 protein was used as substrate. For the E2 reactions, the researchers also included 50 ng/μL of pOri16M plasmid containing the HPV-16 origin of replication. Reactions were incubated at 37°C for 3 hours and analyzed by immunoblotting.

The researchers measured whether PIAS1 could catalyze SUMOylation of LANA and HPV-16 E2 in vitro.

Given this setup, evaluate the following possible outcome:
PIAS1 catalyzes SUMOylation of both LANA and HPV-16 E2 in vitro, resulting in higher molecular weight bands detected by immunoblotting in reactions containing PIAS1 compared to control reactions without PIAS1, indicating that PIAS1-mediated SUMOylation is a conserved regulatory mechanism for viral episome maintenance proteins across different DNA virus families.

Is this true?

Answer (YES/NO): YES